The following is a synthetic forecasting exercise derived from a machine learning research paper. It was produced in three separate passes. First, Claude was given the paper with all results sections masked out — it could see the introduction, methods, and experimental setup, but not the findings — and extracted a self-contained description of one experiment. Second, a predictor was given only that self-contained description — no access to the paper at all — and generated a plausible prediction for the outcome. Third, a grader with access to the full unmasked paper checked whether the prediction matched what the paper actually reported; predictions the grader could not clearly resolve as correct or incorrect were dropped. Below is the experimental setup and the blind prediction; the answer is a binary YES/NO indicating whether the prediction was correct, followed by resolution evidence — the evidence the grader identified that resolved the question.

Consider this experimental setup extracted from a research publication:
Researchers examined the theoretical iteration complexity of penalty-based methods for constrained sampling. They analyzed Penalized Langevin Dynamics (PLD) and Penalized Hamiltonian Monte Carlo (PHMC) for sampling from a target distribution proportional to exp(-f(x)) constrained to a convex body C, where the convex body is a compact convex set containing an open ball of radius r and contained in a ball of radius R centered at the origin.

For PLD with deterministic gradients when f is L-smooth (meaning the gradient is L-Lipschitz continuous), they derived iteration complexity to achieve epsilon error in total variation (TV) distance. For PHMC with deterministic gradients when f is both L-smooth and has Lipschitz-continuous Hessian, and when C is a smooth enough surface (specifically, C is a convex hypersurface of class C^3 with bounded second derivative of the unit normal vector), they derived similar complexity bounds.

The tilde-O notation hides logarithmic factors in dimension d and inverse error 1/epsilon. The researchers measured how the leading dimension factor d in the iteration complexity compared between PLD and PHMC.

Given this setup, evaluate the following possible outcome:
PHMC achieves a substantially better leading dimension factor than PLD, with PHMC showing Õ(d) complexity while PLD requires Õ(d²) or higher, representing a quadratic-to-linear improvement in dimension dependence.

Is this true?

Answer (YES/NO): NO